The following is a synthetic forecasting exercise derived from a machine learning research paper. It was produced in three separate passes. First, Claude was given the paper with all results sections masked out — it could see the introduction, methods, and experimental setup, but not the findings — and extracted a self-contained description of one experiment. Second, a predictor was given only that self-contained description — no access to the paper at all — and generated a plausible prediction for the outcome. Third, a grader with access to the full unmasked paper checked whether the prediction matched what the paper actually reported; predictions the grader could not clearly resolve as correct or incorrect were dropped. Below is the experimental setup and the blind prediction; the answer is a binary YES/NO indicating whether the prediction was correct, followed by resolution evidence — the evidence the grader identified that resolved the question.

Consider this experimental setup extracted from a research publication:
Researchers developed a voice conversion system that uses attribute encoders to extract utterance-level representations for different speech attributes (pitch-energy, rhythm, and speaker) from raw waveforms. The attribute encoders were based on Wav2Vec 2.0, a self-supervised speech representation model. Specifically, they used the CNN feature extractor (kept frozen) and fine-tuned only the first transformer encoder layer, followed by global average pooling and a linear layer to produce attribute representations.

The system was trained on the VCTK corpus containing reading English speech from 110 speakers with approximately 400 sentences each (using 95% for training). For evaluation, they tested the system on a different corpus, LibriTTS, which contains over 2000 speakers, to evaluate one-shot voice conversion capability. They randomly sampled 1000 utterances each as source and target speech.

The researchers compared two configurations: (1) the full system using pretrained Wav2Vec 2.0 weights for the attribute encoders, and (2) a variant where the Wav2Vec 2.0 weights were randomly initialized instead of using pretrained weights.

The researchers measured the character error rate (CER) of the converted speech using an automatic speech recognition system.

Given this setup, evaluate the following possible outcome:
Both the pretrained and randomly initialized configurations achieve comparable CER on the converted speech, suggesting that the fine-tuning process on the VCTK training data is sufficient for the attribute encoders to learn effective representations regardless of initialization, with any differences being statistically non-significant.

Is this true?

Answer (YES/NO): NO